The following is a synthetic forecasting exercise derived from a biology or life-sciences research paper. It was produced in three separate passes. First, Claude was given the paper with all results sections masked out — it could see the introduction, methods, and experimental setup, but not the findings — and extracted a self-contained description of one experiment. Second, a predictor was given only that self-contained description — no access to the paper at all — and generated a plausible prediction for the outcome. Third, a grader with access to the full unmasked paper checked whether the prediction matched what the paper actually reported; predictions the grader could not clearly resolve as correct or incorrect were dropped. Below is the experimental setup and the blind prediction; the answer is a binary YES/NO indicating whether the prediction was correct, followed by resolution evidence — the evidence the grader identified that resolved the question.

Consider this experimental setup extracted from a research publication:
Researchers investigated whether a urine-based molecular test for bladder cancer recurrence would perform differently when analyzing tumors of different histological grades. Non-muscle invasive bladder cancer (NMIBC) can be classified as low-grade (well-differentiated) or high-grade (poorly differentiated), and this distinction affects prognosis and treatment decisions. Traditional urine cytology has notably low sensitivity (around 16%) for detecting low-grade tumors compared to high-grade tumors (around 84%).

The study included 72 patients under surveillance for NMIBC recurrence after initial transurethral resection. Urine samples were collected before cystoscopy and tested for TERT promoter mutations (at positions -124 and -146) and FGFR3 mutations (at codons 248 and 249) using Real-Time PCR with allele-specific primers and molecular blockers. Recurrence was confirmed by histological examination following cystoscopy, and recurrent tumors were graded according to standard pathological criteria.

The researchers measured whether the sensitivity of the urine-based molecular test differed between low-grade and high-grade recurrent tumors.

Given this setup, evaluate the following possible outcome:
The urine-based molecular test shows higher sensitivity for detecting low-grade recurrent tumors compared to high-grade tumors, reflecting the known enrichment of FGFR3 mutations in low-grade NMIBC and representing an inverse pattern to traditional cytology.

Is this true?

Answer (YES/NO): NO